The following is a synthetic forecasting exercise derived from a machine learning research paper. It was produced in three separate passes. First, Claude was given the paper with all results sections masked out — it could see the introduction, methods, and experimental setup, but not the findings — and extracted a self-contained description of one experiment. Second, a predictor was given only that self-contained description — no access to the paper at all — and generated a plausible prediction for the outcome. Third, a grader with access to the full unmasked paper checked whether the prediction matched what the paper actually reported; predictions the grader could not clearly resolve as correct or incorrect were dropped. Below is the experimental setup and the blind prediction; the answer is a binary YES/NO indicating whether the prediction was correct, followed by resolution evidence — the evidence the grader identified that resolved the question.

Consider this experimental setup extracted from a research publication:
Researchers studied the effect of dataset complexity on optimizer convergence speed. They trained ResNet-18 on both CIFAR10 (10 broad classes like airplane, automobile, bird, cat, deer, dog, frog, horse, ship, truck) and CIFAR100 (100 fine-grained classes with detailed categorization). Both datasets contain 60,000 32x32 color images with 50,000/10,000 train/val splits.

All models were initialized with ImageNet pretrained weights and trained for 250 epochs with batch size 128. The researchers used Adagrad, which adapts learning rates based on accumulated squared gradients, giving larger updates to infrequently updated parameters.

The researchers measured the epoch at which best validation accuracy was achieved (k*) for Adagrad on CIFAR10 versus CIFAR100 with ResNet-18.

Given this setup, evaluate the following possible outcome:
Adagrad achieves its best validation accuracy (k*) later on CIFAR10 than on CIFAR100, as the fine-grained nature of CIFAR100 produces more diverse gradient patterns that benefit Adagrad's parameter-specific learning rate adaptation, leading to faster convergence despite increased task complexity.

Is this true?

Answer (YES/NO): NO